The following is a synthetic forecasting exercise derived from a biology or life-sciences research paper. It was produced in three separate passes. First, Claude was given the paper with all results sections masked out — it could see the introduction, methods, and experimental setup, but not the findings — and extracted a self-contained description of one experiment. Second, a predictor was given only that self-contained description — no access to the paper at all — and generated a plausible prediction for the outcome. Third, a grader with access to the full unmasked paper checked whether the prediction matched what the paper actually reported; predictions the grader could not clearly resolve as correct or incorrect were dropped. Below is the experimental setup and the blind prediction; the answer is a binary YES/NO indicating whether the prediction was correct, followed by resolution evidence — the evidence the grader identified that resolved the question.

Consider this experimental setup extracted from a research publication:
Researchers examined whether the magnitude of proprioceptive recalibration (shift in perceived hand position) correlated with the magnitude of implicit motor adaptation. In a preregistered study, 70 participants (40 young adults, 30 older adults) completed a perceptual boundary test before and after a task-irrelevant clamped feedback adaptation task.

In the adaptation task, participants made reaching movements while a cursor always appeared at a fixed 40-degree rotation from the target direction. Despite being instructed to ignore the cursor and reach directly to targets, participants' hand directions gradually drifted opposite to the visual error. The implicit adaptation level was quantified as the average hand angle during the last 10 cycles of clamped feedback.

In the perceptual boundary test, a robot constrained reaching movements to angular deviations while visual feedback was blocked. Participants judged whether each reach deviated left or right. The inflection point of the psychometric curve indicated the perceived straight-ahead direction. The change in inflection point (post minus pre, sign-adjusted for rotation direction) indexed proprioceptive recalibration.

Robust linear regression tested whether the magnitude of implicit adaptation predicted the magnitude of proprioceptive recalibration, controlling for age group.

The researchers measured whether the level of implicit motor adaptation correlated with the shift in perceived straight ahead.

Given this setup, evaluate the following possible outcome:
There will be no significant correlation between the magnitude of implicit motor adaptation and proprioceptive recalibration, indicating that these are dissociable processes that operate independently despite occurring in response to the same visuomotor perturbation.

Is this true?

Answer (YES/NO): YES